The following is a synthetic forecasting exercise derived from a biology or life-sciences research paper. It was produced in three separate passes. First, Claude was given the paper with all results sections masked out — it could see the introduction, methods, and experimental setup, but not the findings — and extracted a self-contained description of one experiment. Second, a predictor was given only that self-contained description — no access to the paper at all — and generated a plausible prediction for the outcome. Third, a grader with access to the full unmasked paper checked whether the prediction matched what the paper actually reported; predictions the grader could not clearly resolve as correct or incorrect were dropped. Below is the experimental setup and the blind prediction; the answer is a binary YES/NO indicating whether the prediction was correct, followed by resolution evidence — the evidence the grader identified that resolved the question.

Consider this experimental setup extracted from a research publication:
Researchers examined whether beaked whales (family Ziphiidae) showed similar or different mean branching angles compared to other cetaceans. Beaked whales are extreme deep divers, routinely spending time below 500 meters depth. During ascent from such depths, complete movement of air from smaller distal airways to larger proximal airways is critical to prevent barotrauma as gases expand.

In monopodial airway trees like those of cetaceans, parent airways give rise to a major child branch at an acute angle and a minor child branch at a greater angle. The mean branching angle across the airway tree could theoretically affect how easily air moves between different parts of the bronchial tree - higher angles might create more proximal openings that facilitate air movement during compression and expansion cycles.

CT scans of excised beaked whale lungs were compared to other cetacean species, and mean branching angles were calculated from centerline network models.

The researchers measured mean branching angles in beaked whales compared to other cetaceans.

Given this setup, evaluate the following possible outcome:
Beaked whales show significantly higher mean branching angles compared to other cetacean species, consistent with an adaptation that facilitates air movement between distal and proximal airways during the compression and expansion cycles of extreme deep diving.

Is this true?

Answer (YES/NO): NO